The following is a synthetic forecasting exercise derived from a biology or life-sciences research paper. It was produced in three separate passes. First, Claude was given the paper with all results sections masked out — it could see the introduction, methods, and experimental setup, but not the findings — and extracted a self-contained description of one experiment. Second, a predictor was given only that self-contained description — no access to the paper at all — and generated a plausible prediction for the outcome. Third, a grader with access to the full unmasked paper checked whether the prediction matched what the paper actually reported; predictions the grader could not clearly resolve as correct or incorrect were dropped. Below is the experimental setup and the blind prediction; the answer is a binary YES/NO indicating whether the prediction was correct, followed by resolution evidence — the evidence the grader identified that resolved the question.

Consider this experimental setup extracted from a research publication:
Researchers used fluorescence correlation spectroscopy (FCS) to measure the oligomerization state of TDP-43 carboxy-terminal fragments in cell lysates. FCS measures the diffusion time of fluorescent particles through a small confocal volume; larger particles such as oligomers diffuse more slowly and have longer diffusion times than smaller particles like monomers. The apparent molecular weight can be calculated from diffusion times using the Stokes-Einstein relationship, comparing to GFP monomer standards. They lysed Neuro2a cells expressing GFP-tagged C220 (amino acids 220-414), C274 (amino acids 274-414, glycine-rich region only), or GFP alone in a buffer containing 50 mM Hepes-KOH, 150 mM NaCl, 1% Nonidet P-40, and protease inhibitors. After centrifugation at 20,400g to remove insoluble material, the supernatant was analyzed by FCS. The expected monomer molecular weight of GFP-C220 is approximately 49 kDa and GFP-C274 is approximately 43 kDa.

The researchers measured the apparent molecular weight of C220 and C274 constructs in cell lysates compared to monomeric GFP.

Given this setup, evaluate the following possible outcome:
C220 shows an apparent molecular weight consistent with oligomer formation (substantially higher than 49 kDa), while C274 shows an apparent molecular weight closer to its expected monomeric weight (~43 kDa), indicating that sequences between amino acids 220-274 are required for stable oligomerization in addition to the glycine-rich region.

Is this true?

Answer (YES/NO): NO